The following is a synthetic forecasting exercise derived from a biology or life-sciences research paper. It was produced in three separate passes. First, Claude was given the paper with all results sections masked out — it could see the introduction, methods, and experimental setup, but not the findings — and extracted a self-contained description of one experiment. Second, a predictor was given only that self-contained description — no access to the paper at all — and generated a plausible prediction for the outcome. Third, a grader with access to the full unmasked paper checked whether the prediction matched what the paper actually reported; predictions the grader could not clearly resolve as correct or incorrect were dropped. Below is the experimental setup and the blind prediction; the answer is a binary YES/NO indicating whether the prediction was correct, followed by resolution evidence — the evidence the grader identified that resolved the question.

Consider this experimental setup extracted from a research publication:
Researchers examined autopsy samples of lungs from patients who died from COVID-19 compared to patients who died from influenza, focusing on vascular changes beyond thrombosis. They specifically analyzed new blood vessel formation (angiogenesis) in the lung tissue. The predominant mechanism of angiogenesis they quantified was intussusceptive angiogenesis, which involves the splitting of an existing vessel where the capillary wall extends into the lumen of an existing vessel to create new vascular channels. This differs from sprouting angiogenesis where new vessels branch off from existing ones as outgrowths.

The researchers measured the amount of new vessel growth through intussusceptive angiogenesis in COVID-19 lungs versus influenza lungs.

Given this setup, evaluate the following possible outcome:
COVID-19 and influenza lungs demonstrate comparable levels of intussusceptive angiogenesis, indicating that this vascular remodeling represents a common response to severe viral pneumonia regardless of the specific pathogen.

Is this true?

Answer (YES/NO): NO